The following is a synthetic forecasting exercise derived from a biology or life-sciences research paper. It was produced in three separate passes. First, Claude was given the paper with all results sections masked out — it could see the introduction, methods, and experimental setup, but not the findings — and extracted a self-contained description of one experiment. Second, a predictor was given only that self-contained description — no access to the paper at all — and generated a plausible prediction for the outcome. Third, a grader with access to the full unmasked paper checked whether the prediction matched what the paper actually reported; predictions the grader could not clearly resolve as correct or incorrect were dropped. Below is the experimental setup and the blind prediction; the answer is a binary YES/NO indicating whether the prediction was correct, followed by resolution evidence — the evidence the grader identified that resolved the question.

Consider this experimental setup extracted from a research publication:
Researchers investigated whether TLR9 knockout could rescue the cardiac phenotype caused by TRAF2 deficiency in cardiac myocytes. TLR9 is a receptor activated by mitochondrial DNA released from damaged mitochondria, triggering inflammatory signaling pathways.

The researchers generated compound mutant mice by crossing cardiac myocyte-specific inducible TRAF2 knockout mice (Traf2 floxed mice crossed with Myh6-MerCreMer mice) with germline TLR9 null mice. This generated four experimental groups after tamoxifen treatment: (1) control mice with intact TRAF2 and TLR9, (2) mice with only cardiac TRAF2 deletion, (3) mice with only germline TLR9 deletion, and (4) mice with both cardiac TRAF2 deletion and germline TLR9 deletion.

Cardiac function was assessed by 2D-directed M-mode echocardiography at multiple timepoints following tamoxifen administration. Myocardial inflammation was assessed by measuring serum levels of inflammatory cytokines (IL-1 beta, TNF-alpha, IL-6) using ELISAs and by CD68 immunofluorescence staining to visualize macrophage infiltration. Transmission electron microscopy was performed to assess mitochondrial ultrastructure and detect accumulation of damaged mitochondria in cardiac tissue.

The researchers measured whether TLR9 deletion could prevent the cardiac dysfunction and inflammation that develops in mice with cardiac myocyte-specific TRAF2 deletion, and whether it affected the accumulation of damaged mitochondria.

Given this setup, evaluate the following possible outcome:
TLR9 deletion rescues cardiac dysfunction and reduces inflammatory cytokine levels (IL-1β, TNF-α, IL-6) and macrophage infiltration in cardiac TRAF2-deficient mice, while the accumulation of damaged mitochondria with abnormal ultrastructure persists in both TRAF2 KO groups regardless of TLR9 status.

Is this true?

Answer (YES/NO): NO